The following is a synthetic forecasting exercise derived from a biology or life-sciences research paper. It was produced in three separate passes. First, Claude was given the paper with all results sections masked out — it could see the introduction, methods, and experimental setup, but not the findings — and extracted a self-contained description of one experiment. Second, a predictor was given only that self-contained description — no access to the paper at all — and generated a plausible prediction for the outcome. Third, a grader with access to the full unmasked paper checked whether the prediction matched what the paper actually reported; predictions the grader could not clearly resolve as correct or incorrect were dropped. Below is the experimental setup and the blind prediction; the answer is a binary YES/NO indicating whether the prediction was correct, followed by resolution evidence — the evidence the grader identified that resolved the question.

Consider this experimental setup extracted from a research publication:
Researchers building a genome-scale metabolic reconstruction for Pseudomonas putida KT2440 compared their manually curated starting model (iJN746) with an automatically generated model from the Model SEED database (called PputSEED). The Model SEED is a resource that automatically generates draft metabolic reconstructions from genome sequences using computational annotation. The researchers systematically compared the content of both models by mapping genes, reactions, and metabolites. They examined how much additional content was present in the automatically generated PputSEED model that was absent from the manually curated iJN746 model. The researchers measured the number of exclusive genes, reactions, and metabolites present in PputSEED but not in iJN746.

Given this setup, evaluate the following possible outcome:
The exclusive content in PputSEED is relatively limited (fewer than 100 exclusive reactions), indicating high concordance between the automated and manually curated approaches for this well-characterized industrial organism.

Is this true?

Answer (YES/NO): NO